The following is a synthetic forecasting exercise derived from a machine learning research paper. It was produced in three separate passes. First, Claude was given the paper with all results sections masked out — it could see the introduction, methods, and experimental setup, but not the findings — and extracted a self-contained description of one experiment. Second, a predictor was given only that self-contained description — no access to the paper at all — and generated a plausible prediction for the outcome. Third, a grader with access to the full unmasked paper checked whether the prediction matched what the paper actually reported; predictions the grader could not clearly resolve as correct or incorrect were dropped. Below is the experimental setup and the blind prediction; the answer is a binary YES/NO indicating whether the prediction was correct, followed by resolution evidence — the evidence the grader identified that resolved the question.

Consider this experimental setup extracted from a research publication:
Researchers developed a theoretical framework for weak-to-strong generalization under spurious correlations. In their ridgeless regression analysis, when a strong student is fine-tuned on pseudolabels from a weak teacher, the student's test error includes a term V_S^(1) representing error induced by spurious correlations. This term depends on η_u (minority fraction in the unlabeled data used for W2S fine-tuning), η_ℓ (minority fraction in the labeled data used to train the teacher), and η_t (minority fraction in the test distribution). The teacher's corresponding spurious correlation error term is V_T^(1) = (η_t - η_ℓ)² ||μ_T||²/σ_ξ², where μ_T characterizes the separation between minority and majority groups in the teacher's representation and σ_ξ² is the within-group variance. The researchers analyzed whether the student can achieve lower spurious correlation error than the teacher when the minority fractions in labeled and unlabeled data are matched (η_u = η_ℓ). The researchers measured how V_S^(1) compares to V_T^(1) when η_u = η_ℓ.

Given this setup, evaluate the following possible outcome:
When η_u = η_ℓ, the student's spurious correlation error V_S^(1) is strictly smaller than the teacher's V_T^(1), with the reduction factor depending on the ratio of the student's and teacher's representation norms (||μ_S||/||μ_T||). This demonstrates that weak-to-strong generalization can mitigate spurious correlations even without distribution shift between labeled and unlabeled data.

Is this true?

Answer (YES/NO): NO